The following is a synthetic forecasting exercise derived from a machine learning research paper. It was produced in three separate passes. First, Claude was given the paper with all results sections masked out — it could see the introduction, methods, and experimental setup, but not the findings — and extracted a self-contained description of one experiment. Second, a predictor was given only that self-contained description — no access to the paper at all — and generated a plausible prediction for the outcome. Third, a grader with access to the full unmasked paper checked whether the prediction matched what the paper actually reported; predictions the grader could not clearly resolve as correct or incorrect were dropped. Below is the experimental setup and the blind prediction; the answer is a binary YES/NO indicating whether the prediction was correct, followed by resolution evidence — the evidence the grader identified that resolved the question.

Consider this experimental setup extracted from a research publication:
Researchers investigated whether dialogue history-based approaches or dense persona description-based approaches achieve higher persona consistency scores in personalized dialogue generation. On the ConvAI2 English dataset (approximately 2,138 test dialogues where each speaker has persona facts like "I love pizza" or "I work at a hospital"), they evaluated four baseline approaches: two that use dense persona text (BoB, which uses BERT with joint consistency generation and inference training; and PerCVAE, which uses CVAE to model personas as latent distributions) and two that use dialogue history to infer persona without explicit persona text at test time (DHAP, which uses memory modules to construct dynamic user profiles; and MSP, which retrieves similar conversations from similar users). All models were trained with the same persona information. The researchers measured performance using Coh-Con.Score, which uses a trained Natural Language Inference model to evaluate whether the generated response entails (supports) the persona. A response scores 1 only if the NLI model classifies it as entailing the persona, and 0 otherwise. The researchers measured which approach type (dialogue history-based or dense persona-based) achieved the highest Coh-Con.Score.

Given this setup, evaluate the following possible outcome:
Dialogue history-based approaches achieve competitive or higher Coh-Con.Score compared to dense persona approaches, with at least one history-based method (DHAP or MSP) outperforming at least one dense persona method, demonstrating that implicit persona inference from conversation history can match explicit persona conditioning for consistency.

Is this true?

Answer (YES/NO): YES